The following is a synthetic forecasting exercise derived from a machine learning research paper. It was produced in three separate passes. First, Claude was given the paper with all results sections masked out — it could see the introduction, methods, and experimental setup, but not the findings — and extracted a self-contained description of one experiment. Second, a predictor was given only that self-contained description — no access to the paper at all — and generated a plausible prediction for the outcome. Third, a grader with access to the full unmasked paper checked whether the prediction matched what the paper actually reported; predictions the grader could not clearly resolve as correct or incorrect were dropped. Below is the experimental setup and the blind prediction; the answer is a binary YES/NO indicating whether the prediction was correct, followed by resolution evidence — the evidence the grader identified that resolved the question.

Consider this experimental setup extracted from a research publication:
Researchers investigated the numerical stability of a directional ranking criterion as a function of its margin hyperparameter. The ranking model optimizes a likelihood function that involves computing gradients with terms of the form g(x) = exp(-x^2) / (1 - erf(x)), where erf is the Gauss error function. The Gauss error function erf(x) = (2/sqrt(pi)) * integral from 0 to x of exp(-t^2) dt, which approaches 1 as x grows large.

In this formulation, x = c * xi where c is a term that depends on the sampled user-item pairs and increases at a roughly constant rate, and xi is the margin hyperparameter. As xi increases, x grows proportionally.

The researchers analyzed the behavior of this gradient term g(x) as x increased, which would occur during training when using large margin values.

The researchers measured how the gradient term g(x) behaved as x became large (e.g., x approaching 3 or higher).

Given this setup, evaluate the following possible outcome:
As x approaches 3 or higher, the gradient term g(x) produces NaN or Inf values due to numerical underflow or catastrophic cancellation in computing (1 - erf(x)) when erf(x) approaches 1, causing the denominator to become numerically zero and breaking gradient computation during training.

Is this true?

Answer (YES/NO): YES